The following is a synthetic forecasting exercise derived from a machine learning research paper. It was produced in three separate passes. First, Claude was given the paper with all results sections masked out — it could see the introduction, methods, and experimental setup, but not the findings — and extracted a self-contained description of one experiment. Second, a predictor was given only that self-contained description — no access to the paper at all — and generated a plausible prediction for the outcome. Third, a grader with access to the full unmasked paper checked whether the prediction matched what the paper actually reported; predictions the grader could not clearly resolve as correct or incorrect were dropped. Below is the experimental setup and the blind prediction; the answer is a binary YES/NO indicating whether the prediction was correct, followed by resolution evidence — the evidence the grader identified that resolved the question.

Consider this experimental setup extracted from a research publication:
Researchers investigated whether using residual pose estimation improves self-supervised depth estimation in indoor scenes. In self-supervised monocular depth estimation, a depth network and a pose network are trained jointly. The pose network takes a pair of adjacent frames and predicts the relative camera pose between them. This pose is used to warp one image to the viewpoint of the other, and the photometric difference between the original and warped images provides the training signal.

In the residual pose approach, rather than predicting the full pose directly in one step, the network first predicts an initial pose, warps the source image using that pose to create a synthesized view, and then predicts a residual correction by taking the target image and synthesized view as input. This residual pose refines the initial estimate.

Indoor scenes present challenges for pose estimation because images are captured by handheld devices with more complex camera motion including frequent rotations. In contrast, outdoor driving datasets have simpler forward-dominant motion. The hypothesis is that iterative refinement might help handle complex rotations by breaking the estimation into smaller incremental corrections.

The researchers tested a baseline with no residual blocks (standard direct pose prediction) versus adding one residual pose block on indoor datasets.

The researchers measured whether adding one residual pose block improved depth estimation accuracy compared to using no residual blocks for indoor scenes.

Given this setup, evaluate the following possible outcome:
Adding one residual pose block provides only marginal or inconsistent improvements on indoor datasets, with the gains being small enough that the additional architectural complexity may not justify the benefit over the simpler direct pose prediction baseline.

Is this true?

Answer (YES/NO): NO